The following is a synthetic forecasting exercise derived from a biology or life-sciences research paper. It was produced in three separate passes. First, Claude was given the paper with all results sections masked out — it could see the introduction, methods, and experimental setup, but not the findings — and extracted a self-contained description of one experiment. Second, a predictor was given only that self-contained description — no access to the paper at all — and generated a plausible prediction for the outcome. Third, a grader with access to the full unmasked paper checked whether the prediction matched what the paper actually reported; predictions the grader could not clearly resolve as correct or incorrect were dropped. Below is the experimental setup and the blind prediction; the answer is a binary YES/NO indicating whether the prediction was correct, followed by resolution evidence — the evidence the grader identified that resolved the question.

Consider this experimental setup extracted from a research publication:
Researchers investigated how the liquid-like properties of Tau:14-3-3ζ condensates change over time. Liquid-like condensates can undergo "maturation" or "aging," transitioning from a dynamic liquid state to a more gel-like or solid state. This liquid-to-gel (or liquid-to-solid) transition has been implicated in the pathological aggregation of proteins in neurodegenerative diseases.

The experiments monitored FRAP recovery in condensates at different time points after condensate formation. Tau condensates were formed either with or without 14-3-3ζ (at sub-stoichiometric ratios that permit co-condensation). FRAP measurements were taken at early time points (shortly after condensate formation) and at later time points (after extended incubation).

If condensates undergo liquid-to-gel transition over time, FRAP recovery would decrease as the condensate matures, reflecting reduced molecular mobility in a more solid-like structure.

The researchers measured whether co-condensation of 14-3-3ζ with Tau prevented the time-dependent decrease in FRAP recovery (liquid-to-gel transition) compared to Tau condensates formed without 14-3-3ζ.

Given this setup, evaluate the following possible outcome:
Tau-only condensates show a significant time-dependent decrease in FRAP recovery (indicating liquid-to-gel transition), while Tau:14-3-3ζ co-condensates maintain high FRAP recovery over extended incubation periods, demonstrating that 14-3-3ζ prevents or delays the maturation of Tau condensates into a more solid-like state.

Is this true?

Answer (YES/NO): NO